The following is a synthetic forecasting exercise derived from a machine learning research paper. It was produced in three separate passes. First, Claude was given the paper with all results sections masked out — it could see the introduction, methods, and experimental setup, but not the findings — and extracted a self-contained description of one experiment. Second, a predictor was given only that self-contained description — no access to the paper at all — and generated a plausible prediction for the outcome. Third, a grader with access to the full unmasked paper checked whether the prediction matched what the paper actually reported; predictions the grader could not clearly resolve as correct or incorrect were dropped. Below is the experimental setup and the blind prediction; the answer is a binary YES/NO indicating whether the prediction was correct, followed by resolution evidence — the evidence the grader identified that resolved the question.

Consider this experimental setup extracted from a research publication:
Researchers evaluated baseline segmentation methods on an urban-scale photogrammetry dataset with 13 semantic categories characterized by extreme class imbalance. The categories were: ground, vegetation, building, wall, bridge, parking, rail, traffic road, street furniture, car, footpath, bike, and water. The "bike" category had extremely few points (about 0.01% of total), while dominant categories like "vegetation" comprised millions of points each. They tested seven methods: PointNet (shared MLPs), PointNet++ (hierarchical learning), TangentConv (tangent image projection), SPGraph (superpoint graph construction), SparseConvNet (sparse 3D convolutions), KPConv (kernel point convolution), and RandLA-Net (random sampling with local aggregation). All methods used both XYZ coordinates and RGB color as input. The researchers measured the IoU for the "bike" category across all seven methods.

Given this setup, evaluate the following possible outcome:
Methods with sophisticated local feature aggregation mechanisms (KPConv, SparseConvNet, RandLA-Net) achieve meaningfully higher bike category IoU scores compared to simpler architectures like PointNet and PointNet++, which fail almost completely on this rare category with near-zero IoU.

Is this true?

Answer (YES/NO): NO